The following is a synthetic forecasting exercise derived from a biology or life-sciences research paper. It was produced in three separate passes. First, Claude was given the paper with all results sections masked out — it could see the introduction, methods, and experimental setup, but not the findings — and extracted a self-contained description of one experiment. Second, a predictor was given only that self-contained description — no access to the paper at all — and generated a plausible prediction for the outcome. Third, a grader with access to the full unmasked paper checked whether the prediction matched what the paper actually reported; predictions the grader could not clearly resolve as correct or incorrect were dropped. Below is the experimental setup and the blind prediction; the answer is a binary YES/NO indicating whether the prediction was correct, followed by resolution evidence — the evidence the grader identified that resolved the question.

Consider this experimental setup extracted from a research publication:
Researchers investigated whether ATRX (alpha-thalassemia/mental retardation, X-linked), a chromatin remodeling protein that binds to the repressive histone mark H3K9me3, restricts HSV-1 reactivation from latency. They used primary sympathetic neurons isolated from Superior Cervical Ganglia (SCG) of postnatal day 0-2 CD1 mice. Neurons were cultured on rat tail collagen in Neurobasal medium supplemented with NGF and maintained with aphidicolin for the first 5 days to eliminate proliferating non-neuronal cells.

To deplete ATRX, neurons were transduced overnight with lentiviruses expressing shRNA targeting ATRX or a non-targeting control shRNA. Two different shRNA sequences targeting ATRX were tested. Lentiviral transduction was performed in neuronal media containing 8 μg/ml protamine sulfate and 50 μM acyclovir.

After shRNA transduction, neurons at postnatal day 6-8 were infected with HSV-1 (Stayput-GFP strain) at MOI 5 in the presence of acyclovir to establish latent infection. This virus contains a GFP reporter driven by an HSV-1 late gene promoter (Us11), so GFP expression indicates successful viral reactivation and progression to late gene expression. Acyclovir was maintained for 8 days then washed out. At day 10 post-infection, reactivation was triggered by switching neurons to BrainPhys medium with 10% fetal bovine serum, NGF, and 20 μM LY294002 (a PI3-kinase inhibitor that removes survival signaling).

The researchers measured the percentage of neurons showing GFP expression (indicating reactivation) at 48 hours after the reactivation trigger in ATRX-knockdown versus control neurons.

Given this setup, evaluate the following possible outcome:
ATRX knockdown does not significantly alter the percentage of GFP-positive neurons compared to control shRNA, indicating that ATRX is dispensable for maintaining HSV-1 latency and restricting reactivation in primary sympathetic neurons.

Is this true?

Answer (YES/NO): NO